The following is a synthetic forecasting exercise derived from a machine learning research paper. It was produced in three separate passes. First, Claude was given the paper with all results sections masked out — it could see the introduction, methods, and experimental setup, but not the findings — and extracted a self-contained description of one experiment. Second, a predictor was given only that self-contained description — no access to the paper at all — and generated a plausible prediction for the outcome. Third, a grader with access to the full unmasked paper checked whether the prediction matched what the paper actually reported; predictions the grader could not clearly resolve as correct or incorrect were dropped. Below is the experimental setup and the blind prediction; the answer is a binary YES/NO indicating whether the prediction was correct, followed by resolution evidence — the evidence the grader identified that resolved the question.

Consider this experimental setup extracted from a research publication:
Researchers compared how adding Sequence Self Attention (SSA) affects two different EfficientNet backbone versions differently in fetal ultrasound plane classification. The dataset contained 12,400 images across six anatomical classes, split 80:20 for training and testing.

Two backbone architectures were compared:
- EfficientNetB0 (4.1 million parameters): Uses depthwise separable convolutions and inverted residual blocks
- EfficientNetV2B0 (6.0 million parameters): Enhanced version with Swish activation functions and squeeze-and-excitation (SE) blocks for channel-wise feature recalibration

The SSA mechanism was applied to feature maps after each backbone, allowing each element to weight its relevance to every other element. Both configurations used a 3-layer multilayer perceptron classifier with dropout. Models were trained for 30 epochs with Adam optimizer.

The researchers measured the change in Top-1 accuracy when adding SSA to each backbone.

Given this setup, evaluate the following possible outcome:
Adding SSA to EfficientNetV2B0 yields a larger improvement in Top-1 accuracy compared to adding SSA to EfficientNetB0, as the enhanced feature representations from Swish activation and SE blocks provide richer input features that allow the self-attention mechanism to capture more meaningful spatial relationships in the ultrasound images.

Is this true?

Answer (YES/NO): NO